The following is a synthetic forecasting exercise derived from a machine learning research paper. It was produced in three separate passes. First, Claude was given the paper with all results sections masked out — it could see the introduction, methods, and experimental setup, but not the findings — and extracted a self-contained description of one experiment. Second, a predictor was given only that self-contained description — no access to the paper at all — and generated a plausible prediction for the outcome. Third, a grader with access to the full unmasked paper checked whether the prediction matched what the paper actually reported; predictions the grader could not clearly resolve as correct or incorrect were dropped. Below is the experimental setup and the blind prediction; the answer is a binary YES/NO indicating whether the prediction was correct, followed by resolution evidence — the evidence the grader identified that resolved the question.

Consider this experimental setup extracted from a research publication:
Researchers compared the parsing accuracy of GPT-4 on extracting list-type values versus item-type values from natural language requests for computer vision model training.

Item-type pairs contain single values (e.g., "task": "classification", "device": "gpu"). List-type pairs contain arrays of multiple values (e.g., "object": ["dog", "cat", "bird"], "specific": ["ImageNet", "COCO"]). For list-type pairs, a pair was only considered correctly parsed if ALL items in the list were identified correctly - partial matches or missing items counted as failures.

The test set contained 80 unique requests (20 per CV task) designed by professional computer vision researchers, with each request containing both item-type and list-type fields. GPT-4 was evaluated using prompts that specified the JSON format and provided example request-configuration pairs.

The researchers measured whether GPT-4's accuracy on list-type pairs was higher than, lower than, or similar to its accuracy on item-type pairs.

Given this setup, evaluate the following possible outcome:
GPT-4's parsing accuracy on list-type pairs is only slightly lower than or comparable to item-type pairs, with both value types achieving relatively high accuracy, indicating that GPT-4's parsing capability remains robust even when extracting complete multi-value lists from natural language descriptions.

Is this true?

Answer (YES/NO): YES